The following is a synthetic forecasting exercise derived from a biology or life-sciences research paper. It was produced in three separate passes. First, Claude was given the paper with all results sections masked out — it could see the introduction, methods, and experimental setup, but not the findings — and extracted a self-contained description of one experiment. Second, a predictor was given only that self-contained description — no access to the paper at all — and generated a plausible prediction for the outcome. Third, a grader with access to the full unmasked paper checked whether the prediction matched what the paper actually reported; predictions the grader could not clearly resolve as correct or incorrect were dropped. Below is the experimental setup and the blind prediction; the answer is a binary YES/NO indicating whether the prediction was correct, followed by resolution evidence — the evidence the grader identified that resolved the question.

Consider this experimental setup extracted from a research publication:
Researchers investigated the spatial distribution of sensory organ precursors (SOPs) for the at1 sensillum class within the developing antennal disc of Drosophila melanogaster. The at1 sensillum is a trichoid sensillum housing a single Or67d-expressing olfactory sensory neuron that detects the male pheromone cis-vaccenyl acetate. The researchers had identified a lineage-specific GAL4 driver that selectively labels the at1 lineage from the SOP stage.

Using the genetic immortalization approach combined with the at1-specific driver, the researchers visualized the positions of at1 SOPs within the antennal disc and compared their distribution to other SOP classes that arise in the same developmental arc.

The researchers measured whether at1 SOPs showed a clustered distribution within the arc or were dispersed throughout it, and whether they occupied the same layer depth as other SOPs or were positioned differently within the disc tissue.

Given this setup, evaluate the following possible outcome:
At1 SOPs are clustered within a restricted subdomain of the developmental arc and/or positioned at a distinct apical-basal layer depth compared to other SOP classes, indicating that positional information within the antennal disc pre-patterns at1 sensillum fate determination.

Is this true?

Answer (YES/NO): YES